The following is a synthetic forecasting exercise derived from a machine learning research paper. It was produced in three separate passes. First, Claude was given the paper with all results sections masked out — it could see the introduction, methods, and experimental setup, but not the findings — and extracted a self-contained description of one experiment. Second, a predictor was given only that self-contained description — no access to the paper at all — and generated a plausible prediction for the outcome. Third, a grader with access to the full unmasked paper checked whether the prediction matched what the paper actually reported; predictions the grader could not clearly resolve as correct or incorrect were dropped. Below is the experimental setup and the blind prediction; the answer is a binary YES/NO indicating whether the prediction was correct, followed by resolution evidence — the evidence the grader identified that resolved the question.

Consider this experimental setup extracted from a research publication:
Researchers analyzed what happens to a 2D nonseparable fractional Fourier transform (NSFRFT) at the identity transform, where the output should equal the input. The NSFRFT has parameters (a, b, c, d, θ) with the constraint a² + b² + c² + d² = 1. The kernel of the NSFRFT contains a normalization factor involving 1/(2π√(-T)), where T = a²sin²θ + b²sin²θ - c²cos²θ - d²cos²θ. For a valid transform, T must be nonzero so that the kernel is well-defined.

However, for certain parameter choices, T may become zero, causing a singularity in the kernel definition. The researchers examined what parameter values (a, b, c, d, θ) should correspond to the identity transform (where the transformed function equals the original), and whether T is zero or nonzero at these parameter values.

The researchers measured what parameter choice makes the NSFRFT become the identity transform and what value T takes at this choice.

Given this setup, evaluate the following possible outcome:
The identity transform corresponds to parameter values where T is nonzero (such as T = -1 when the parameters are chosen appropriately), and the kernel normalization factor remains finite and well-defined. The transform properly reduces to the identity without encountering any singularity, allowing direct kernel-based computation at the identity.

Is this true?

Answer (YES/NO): NO